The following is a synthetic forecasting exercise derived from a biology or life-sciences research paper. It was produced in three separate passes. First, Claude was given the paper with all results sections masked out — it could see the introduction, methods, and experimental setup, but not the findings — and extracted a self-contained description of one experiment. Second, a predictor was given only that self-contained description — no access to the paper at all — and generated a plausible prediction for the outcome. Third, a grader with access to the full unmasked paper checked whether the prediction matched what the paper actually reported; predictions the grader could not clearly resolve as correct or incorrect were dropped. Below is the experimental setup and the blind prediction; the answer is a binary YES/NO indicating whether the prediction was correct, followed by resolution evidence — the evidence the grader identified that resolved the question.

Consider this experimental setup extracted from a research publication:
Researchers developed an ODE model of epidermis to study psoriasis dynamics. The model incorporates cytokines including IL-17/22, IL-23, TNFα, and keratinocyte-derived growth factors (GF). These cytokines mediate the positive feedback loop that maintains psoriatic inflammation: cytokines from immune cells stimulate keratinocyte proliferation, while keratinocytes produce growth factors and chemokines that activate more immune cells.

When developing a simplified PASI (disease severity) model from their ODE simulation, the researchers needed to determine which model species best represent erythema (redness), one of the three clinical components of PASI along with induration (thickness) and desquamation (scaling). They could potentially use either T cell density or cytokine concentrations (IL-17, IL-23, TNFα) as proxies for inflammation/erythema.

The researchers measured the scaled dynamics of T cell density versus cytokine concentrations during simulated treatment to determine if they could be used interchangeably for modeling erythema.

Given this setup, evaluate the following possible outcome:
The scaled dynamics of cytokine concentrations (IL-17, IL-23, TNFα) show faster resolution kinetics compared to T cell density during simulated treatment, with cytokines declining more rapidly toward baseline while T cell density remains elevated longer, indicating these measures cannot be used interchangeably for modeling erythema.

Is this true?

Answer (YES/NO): NO